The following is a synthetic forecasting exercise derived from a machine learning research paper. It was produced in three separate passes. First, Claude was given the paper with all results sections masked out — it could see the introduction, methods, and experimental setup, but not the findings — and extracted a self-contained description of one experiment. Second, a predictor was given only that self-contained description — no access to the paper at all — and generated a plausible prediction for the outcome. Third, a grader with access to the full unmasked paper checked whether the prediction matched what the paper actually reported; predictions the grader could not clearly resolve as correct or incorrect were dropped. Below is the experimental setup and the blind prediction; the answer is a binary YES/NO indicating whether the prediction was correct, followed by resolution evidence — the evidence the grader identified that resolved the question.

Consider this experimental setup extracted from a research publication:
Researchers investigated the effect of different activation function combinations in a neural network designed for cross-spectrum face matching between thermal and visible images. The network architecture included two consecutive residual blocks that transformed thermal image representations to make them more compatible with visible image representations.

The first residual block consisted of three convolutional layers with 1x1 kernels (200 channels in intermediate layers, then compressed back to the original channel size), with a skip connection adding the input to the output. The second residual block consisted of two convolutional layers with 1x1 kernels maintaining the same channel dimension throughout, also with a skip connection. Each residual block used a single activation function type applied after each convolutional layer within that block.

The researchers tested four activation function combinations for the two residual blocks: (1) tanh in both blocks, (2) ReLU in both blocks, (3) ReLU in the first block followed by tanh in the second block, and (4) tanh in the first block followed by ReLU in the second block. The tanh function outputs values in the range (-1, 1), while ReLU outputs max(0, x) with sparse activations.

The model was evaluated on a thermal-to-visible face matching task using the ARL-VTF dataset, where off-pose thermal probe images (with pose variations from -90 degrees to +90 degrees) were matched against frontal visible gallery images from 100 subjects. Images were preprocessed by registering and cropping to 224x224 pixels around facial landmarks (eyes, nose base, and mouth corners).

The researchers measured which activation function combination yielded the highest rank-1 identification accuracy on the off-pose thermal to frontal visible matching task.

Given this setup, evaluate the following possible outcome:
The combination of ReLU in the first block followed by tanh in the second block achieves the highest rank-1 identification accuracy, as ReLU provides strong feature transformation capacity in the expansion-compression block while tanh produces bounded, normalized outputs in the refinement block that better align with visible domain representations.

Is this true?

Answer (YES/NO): NO